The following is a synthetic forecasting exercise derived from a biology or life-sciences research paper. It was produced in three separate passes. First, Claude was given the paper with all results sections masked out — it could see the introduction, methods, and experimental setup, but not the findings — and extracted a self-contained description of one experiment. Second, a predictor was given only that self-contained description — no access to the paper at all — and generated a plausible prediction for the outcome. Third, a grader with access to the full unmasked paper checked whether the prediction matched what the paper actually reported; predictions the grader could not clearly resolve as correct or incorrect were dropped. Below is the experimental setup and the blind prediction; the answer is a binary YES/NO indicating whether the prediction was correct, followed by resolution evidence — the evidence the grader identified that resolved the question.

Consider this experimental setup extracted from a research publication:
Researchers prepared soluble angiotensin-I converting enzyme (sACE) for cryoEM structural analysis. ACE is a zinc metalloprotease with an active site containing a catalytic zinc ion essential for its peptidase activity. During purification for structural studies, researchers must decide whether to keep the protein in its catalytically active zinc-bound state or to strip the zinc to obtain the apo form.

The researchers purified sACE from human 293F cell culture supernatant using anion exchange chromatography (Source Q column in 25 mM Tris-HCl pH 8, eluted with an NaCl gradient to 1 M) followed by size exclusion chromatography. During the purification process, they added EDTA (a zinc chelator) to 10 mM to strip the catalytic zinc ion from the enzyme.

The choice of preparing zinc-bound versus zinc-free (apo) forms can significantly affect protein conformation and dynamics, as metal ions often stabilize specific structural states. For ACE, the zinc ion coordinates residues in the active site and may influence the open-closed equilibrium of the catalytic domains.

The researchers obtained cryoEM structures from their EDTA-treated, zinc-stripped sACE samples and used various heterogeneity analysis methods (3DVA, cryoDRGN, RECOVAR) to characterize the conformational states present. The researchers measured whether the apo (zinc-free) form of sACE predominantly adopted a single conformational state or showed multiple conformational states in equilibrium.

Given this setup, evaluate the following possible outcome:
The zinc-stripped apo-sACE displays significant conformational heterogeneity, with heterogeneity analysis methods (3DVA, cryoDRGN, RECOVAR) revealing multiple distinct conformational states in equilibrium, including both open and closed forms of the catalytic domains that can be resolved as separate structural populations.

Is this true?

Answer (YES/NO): YES